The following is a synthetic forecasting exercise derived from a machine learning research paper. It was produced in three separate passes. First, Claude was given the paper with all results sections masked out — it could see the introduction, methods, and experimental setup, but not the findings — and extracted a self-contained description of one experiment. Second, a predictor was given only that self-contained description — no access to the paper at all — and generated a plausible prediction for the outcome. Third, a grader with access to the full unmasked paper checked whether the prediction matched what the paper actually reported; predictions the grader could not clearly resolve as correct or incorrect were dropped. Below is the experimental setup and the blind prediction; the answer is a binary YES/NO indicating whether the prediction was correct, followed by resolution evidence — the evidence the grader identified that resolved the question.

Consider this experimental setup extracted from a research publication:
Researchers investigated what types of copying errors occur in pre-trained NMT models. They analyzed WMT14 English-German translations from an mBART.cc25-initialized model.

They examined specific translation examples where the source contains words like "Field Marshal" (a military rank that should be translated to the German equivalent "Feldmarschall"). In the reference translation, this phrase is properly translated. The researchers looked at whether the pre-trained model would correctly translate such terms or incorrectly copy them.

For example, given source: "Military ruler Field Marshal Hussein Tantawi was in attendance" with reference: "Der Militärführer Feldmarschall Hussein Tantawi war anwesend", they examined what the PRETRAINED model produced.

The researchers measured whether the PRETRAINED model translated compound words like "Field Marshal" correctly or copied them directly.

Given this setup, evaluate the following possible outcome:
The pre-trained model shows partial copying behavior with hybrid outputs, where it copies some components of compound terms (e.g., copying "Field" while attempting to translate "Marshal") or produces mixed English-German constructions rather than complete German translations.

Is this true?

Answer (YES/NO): NO